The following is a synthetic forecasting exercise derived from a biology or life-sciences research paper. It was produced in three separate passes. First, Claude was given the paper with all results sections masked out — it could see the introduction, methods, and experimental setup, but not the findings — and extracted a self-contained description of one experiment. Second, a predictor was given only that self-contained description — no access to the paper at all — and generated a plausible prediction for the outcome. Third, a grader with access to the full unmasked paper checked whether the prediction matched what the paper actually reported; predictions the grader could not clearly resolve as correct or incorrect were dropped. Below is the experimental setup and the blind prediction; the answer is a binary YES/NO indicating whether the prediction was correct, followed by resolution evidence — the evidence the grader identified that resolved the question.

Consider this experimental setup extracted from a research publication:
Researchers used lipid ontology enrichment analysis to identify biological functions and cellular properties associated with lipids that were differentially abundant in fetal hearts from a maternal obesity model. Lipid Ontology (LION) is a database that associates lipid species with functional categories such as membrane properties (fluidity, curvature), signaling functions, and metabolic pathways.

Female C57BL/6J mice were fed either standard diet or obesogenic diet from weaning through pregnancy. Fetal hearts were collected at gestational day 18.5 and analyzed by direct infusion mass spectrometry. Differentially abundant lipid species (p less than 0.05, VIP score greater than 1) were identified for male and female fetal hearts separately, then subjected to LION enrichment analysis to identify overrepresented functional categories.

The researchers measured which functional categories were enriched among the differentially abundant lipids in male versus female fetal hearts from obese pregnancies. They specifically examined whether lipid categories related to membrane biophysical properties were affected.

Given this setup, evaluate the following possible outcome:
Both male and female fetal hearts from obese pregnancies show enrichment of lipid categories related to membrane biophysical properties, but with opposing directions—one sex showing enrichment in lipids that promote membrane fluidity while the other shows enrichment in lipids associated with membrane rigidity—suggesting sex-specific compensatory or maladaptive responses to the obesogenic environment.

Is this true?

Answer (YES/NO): NO